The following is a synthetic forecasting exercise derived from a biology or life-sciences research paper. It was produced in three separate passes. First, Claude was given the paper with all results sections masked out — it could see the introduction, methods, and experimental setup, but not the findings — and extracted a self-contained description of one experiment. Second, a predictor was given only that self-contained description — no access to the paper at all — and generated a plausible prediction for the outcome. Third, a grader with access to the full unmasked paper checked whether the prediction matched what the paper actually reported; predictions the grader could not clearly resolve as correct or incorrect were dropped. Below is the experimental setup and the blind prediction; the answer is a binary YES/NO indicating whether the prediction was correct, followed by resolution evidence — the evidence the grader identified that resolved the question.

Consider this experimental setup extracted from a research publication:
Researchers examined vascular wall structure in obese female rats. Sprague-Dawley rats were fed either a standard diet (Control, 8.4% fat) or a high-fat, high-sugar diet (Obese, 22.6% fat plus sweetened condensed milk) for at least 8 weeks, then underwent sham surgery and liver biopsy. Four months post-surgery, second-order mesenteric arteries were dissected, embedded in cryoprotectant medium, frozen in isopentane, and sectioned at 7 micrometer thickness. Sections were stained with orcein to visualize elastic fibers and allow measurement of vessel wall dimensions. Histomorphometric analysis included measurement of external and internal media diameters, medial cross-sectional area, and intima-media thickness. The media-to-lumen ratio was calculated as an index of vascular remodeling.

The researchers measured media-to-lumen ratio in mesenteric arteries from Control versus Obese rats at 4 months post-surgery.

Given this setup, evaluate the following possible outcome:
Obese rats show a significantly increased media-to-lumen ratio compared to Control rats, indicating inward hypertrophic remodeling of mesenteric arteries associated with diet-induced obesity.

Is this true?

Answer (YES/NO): NO